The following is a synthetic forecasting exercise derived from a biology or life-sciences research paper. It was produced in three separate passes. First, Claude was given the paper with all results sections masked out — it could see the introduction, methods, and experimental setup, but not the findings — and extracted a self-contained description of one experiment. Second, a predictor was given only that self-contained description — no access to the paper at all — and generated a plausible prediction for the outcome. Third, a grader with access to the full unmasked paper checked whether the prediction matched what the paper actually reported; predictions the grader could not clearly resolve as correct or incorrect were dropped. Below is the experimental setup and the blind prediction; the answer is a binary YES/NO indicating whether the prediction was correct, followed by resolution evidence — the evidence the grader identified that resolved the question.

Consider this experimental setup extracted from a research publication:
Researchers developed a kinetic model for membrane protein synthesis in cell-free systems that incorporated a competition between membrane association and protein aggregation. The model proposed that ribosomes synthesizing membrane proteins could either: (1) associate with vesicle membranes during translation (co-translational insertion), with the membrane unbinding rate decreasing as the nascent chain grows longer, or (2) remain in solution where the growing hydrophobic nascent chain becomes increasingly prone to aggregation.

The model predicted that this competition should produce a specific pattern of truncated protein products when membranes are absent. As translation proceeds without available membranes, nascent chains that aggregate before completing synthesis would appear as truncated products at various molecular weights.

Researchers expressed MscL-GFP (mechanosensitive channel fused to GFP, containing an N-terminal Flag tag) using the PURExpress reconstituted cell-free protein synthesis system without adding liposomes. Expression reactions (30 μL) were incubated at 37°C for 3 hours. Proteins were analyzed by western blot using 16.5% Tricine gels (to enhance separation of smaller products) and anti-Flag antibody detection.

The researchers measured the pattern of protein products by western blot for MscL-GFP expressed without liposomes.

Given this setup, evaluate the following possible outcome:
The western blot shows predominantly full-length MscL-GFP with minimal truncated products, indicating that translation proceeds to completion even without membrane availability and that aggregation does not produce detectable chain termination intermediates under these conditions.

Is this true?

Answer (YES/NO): NO